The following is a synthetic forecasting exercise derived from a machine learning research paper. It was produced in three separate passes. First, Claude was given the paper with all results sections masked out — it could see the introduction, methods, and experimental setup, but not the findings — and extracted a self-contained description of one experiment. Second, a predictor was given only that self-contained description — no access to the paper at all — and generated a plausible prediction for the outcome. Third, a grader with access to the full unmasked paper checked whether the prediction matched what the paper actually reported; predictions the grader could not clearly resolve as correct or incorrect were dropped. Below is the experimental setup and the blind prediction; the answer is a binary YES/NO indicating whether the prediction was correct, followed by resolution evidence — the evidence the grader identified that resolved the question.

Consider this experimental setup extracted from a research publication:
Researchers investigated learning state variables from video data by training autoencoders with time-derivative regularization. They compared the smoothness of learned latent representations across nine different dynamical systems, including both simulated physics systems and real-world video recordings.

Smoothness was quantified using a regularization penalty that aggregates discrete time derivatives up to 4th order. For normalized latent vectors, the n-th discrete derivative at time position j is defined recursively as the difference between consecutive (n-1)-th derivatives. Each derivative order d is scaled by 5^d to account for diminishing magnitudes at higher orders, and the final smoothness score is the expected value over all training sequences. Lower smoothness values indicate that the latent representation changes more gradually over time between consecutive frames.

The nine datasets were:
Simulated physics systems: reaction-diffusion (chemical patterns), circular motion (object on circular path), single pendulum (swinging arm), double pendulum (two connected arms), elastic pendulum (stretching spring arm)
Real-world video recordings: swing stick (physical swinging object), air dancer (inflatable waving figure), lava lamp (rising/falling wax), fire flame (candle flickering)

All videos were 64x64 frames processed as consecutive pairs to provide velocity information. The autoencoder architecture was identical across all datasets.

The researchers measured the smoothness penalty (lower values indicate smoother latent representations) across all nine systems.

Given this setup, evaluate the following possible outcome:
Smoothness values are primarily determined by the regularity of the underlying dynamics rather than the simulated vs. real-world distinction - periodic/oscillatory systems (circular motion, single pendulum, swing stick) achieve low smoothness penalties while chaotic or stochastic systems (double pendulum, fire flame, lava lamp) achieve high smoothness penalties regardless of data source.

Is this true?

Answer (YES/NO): NO